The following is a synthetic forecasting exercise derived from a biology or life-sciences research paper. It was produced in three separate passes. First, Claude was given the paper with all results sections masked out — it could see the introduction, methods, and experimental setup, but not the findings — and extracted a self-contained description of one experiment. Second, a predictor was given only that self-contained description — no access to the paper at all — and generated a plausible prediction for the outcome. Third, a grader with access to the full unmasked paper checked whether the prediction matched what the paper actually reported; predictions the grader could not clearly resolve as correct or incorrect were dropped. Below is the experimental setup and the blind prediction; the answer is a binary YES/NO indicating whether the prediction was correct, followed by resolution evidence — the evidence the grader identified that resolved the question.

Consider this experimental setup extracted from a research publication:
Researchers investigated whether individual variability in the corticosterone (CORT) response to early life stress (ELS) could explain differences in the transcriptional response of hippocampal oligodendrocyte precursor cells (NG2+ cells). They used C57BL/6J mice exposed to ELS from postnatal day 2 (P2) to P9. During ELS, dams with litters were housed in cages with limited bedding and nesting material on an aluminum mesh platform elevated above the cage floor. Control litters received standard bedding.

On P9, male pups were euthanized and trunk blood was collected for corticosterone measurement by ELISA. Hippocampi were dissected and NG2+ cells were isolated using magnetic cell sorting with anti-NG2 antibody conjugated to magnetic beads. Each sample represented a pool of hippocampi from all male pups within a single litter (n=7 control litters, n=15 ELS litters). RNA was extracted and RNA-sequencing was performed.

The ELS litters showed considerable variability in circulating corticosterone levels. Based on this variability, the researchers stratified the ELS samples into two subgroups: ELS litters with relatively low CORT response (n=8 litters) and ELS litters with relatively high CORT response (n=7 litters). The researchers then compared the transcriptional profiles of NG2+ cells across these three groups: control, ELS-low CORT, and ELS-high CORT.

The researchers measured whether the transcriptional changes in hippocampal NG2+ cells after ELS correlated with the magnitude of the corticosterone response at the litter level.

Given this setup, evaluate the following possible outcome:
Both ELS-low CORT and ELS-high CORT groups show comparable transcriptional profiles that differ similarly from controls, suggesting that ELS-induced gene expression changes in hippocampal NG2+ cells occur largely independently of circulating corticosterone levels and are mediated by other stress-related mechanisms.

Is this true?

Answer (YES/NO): NO